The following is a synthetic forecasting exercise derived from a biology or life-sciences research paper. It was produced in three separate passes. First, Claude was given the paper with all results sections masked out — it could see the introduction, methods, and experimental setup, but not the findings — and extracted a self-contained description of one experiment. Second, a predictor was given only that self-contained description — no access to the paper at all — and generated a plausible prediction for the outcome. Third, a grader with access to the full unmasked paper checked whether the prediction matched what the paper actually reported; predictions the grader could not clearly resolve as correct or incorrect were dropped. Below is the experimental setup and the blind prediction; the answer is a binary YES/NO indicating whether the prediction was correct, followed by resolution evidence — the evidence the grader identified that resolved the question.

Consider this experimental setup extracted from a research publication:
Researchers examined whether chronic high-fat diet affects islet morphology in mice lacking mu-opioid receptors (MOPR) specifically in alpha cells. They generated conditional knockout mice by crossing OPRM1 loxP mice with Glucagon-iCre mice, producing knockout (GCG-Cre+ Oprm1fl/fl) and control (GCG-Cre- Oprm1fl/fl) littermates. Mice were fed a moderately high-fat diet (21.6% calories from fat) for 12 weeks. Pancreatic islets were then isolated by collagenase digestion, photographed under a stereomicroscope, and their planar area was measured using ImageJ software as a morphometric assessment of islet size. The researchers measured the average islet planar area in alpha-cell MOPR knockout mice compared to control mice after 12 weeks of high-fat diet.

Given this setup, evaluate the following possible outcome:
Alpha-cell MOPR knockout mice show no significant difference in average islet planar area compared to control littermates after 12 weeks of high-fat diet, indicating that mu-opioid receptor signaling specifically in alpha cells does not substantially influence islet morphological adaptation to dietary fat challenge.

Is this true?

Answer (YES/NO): NO